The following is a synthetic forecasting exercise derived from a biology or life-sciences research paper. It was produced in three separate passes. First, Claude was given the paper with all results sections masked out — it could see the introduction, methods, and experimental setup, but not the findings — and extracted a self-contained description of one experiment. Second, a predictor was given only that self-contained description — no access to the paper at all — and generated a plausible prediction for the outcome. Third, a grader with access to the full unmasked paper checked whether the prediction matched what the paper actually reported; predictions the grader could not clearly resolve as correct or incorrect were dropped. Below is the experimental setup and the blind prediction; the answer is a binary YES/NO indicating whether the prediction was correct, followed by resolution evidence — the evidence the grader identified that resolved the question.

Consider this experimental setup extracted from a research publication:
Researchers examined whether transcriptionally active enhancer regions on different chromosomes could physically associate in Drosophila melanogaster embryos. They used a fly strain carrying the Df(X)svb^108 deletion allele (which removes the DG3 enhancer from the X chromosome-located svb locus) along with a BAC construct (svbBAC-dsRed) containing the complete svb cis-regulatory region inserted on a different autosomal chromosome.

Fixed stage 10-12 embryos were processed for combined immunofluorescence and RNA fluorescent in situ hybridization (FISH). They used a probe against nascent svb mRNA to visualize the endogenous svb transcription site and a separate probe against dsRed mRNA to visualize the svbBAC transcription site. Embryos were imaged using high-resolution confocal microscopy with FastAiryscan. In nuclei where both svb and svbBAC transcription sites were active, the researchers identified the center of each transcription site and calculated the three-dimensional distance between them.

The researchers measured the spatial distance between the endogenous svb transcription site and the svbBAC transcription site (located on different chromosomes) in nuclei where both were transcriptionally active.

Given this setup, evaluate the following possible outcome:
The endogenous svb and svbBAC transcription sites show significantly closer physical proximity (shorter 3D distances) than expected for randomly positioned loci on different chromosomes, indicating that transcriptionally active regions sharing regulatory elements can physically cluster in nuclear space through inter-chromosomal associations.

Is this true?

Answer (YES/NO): YES